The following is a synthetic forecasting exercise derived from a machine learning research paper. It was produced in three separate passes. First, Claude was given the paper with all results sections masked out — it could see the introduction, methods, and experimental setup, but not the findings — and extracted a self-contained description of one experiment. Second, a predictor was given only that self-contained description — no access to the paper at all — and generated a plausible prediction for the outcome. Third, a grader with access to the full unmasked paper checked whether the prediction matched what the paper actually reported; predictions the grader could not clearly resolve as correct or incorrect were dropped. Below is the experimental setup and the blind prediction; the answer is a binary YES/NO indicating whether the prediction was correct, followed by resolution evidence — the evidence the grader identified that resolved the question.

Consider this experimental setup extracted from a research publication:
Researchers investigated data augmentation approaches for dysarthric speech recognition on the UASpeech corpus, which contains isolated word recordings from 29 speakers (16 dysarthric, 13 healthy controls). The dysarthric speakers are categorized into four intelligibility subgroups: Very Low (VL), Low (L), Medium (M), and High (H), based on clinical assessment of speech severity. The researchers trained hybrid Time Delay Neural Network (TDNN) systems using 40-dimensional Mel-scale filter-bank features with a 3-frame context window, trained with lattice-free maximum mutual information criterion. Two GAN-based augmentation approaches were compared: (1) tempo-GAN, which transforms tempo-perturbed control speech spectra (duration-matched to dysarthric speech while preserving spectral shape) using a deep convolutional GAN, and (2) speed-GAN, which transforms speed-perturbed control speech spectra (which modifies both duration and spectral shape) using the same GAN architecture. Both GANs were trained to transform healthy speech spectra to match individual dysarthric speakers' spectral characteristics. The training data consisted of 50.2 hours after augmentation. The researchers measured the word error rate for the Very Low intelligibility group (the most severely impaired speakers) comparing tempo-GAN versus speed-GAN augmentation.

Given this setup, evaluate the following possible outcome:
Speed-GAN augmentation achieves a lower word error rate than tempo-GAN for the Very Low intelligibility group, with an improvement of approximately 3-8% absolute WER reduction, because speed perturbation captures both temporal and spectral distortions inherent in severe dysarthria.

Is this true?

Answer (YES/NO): NO